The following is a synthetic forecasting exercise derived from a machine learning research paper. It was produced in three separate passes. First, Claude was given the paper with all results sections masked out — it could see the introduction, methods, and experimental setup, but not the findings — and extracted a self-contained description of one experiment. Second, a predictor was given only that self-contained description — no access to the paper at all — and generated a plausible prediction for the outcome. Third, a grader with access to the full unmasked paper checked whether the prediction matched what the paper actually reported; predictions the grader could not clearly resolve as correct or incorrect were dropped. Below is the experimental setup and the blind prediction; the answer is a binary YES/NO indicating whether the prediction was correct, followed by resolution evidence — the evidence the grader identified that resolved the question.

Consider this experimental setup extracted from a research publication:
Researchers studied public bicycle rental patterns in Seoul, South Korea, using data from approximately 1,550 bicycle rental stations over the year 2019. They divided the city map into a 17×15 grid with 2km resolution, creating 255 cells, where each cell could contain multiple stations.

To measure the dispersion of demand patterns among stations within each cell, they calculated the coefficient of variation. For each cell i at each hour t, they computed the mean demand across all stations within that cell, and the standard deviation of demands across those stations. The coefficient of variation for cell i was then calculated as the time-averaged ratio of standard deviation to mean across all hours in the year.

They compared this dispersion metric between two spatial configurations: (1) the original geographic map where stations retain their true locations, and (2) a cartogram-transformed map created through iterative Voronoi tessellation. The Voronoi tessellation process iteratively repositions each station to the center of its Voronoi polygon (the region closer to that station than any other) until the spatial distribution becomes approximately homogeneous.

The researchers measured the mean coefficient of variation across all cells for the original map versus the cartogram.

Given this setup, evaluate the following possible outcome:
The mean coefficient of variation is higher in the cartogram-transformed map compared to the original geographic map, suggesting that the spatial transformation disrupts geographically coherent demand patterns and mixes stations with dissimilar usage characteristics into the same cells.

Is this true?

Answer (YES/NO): NO